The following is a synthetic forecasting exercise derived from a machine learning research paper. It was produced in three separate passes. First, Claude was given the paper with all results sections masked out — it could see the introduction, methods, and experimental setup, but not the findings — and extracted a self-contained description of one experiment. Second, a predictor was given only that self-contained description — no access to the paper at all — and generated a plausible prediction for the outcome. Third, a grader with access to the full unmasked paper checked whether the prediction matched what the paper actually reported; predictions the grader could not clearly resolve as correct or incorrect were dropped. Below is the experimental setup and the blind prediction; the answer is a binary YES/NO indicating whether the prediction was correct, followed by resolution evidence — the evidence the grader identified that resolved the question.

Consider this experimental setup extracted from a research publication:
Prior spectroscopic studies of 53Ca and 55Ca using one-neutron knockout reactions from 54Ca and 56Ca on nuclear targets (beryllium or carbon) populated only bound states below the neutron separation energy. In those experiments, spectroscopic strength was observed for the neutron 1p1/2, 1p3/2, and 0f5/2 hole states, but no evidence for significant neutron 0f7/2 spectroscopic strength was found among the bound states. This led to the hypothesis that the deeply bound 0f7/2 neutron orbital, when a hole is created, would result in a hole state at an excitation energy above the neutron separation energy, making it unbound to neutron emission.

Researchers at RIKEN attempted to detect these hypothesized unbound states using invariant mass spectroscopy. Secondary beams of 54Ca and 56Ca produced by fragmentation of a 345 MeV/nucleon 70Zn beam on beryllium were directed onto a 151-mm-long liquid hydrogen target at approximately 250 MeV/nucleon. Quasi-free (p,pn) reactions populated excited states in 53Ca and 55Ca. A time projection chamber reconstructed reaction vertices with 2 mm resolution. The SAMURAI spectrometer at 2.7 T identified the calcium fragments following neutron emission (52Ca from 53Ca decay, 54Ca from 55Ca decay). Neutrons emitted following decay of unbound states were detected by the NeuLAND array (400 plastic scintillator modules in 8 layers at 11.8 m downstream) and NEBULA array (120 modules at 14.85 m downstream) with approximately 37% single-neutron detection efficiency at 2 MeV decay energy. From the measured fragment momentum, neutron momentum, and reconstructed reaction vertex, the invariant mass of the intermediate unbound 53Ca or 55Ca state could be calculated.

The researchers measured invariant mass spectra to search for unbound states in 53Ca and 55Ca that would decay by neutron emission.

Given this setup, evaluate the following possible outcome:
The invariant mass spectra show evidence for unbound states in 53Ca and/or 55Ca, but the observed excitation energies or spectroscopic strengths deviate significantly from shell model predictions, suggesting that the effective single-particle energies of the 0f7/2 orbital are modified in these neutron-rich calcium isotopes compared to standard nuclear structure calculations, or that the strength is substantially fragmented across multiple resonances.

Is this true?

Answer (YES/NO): NO